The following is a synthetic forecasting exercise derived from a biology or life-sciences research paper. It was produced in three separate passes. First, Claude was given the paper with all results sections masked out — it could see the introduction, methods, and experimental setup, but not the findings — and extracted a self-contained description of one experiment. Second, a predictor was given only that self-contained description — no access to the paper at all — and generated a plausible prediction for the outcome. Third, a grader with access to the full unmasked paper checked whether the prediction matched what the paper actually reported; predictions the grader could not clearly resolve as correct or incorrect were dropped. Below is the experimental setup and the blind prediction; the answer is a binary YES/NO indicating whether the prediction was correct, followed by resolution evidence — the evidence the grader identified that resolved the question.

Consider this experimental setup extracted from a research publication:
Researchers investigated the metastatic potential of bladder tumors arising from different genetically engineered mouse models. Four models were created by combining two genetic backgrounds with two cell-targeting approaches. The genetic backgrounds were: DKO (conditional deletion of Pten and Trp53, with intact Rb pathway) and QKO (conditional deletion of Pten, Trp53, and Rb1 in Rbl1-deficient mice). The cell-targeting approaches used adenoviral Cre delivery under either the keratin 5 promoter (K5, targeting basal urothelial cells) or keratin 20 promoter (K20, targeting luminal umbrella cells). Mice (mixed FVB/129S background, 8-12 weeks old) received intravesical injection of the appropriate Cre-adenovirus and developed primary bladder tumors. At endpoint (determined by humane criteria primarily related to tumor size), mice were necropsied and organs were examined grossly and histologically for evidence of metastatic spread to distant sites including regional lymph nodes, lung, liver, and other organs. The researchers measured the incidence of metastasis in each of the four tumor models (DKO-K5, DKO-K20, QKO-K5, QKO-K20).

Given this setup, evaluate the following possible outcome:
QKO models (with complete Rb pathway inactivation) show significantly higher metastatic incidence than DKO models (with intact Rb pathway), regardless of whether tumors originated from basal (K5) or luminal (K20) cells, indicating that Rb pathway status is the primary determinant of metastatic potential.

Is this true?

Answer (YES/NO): NO